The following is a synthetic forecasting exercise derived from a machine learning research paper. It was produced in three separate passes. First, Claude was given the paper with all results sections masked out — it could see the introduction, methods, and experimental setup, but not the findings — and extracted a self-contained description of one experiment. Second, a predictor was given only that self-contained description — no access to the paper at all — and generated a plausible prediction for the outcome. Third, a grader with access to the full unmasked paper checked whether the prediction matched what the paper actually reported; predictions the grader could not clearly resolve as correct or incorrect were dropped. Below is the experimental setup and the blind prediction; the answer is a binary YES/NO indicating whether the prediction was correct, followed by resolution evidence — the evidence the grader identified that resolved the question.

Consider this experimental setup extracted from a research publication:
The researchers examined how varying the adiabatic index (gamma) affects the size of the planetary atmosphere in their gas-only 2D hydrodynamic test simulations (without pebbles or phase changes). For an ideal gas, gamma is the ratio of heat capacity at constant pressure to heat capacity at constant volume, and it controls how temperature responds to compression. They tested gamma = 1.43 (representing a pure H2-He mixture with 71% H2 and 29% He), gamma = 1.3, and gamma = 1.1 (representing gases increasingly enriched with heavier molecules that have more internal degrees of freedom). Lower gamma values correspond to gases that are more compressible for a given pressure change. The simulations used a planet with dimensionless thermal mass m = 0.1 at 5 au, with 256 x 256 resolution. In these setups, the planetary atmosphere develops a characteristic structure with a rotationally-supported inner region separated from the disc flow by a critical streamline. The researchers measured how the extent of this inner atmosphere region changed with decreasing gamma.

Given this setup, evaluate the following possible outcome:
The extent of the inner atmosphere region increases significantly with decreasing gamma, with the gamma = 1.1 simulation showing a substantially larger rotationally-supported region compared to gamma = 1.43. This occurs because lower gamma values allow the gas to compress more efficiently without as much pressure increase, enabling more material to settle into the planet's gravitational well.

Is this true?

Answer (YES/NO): YES